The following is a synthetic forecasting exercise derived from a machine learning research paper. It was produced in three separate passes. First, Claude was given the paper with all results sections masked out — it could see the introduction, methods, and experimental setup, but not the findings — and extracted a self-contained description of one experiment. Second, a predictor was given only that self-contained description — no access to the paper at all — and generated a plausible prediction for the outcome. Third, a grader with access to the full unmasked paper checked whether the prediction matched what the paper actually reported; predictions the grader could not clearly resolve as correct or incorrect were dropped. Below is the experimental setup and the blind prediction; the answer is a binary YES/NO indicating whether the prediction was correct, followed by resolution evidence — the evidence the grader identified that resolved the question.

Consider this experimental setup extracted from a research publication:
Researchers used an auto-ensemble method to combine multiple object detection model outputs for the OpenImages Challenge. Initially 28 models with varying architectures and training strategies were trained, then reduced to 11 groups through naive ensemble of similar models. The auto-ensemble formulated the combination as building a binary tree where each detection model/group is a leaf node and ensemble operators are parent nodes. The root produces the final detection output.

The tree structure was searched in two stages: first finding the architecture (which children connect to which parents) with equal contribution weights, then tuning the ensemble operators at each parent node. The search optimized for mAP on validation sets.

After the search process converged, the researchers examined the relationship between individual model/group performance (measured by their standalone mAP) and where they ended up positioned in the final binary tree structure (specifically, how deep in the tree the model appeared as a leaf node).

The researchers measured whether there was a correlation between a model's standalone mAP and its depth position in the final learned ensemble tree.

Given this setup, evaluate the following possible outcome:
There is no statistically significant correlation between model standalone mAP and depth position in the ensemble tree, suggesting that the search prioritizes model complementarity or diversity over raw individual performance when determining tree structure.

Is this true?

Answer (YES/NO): NO